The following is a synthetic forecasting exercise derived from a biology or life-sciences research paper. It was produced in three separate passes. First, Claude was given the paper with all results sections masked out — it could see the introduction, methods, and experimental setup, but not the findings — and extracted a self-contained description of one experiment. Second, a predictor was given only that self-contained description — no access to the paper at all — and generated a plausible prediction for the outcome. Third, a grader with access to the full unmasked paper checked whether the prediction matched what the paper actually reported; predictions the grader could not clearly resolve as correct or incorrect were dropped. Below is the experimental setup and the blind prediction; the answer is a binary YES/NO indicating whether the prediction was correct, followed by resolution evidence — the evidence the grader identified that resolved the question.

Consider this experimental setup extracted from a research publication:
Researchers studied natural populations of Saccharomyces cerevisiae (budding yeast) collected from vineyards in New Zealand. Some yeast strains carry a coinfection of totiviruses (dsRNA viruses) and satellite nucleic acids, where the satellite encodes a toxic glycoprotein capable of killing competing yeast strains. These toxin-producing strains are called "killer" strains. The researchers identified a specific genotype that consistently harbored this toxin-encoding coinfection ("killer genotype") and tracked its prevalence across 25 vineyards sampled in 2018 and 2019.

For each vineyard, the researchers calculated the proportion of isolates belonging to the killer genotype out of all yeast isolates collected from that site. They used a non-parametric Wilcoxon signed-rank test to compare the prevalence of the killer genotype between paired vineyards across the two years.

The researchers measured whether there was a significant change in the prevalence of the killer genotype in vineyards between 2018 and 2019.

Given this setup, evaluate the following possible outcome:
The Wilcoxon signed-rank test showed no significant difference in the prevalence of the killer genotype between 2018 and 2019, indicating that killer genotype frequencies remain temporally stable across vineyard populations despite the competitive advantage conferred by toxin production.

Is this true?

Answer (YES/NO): NO